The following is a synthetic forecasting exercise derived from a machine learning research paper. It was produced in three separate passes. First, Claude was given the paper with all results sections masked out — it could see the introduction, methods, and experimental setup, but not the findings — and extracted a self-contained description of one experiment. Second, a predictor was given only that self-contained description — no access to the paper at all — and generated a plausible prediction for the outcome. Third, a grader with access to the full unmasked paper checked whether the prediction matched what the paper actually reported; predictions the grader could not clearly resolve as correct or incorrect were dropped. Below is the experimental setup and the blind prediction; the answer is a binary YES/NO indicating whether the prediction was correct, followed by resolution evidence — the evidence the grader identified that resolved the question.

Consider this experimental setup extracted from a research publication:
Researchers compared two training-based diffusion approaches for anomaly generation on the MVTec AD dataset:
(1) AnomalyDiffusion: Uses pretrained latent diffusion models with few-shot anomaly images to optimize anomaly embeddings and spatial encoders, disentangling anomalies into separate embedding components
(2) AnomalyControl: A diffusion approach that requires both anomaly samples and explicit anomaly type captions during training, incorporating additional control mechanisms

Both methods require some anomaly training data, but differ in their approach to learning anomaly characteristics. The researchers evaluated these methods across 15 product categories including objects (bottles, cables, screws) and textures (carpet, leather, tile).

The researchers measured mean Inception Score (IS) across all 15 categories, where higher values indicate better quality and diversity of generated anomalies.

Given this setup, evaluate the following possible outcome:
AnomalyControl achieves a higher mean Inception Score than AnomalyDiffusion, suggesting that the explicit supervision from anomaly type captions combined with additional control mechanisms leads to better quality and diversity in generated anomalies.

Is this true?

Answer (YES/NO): YES